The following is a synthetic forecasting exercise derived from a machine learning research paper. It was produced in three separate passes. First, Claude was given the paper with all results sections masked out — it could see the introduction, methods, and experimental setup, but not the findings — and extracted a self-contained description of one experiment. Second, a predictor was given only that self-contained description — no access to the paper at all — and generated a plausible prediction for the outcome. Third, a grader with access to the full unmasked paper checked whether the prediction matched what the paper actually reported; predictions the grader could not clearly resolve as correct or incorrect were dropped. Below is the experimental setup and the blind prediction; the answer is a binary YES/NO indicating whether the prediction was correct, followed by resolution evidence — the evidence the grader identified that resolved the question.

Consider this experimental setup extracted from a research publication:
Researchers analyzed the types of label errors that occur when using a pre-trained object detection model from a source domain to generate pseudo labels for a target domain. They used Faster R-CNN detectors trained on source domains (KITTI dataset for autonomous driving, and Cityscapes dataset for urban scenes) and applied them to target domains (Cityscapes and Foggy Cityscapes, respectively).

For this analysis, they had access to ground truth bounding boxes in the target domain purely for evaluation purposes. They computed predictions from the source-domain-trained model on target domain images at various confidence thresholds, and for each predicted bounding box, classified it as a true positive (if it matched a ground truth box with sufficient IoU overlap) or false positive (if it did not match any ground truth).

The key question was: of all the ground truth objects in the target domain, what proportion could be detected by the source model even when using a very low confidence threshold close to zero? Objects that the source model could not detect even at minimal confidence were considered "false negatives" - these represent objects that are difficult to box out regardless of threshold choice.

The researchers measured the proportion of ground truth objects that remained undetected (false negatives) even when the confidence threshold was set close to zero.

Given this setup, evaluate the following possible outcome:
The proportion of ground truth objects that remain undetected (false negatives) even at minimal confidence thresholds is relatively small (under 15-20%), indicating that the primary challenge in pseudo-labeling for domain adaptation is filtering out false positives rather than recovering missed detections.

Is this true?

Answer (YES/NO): NO